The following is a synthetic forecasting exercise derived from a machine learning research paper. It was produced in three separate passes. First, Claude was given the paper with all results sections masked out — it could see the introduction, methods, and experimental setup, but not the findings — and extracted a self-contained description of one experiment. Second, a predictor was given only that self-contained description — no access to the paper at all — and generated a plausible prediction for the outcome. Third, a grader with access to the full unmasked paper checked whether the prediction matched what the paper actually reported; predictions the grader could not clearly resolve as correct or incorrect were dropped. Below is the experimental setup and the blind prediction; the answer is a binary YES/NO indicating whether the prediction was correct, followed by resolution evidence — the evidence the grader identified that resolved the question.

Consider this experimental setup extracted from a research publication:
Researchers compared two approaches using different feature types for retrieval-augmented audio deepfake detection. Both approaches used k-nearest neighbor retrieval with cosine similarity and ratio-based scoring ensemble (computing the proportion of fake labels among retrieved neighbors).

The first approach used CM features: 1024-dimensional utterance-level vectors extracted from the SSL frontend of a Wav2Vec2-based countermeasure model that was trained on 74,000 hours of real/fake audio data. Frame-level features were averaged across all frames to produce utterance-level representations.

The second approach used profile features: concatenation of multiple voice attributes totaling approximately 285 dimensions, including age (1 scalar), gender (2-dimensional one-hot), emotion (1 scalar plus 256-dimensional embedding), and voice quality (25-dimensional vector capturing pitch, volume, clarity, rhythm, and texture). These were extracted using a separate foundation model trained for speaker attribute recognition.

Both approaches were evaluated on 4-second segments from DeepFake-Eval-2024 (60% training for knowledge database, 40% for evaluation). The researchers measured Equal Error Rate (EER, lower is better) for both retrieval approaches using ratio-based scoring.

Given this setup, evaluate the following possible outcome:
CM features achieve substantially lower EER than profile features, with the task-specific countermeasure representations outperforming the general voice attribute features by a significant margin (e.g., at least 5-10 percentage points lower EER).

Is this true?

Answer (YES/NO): NO